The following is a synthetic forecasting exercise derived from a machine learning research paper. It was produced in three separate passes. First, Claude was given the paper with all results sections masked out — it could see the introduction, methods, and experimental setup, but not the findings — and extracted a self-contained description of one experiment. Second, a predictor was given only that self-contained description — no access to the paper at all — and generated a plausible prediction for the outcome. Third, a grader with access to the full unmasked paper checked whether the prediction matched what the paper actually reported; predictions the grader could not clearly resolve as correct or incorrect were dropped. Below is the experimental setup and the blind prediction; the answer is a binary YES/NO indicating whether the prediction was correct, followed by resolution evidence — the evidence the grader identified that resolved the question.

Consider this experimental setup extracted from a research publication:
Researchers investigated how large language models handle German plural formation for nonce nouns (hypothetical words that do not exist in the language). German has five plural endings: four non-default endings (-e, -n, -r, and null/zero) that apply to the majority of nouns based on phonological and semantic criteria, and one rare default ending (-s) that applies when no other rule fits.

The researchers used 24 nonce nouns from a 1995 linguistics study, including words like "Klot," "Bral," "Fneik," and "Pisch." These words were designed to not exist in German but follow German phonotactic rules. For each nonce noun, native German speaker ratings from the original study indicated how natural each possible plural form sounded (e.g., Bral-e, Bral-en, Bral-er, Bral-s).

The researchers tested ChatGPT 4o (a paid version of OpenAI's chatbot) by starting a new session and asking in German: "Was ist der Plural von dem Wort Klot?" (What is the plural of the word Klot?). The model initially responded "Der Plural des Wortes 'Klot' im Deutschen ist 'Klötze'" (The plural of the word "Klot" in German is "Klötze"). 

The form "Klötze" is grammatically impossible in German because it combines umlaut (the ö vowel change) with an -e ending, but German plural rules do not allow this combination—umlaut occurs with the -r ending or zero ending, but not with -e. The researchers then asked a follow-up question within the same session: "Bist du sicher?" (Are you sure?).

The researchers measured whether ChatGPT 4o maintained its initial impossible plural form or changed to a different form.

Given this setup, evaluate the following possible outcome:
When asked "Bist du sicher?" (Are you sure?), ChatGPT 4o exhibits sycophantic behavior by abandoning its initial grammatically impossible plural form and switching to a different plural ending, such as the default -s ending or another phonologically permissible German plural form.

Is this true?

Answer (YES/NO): YES